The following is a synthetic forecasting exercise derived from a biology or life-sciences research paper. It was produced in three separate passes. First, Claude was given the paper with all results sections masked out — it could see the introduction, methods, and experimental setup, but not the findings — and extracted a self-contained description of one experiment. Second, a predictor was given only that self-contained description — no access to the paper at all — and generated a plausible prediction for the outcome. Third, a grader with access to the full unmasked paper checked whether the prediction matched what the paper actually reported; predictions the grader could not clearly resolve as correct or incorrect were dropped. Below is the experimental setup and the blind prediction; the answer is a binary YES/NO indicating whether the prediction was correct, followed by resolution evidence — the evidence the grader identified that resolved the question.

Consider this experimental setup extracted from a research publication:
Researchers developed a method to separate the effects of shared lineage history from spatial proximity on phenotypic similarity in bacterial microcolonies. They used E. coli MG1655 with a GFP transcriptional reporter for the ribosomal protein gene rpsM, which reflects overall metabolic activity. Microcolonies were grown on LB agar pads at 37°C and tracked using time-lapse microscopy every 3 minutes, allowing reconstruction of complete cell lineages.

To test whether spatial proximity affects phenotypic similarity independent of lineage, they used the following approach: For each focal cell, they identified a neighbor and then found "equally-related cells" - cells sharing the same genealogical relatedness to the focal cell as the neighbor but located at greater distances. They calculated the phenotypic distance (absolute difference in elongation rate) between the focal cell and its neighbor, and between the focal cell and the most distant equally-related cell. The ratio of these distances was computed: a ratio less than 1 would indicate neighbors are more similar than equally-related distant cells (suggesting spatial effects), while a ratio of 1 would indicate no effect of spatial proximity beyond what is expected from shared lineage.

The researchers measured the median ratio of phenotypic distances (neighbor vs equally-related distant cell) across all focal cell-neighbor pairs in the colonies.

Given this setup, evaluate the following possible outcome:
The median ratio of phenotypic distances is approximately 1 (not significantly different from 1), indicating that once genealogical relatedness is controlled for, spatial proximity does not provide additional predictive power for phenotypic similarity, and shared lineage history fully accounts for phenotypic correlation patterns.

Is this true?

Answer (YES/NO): NO